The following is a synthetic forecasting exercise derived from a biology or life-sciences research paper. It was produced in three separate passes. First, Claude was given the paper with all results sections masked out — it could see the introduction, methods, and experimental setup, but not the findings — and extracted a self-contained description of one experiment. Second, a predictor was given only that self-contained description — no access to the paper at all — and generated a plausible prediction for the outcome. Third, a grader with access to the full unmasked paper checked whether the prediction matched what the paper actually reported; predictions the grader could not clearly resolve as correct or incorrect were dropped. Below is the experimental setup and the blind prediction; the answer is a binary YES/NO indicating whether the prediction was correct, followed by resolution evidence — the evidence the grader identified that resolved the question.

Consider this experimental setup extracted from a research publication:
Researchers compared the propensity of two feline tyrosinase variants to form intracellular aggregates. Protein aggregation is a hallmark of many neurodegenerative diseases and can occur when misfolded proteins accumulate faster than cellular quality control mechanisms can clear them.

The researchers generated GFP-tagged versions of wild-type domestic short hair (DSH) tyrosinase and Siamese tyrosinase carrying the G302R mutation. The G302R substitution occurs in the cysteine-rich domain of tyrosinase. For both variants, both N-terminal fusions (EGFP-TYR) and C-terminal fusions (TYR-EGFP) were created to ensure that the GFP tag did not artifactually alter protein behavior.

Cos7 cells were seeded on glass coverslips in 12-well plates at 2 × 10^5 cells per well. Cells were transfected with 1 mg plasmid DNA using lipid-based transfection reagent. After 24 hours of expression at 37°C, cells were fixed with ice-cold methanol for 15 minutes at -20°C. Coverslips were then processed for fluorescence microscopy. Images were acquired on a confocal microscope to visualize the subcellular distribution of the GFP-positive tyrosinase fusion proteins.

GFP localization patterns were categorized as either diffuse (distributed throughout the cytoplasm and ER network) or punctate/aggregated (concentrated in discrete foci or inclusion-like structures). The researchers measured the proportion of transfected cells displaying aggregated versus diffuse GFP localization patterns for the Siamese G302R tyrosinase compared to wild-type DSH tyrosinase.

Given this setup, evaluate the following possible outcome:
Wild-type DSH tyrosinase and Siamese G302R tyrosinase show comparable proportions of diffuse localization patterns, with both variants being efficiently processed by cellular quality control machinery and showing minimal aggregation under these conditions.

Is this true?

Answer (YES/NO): NO